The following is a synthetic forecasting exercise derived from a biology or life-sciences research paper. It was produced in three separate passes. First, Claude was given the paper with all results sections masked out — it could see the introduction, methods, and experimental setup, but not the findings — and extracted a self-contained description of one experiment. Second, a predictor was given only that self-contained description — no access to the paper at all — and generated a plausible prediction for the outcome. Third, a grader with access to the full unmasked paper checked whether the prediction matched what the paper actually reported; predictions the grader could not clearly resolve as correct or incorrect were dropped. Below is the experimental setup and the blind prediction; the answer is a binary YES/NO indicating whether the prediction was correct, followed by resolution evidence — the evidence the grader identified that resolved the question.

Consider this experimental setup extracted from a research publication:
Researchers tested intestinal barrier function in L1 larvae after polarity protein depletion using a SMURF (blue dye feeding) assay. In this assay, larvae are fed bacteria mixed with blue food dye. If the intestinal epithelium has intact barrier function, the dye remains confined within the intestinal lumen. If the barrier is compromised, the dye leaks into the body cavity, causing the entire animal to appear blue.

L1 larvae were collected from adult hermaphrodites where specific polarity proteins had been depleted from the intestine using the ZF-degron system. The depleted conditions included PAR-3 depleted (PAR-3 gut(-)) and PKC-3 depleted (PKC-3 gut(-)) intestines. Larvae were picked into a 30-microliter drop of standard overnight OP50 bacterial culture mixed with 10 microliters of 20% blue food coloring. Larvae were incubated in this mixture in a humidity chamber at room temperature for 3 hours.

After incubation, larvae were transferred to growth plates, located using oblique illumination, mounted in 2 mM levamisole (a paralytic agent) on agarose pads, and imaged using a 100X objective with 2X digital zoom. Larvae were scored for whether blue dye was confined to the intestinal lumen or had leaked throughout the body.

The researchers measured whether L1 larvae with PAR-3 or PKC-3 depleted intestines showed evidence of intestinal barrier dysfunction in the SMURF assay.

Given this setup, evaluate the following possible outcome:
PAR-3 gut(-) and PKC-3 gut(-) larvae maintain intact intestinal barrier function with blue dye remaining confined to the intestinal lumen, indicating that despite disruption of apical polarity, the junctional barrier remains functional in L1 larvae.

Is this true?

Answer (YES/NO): NO